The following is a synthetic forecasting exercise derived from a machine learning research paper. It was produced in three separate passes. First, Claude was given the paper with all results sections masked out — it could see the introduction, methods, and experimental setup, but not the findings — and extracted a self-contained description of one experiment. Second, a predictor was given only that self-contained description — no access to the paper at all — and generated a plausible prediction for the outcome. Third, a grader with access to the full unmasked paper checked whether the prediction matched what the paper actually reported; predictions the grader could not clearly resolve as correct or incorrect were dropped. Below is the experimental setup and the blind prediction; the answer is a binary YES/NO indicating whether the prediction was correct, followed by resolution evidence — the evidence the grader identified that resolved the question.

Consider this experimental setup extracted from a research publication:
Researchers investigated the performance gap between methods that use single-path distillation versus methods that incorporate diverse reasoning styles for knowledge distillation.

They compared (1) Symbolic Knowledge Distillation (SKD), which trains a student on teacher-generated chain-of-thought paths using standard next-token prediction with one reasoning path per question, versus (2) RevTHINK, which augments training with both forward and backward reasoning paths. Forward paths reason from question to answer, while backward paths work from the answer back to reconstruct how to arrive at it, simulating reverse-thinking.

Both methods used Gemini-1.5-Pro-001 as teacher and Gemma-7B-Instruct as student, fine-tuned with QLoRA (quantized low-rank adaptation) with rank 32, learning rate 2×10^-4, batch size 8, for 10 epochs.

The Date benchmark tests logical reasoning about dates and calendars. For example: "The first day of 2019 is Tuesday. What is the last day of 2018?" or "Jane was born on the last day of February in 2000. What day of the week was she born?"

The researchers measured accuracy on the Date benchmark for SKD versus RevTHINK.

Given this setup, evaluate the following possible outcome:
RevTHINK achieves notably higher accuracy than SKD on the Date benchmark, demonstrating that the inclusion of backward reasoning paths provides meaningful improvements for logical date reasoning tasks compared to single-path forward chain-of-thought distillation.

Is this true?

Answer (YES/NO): YES